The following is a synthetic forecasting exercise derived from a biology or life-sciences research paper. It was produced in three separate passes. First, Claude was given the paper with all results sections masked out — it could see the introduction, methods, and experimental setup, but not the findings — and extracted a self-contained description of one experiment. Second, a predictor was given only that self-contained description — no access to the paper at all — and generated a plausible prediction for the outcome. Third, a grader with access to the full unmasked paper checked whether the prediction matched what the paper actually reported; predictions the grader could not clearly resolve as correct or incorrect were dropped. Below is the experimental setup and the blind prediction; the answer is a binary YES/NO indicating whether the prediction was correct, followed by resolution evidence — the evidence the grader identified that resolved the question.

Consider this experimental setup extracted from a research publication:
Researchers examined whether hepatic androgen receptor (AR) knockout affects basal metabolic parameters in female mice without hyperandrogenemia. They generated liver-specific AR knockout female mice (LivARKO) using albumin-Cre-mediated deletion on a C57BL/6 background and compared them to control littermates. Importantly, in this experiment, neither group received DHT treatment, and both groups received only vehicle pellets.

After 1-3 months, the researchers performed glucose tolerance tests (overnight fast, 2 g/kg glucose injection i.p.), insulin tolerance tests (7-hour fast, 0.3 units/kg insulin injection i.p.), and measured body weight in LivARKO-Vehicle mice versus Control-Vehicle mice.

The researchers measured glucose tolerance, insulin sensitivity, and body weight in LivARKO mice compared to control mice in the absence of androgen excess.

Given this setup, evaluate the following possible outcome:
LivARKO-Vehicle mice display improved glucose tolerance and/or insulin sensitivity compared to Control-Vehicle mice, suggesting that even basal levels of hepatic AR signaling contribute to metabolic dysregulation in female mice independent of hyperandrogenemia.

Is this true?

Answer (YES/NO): NO